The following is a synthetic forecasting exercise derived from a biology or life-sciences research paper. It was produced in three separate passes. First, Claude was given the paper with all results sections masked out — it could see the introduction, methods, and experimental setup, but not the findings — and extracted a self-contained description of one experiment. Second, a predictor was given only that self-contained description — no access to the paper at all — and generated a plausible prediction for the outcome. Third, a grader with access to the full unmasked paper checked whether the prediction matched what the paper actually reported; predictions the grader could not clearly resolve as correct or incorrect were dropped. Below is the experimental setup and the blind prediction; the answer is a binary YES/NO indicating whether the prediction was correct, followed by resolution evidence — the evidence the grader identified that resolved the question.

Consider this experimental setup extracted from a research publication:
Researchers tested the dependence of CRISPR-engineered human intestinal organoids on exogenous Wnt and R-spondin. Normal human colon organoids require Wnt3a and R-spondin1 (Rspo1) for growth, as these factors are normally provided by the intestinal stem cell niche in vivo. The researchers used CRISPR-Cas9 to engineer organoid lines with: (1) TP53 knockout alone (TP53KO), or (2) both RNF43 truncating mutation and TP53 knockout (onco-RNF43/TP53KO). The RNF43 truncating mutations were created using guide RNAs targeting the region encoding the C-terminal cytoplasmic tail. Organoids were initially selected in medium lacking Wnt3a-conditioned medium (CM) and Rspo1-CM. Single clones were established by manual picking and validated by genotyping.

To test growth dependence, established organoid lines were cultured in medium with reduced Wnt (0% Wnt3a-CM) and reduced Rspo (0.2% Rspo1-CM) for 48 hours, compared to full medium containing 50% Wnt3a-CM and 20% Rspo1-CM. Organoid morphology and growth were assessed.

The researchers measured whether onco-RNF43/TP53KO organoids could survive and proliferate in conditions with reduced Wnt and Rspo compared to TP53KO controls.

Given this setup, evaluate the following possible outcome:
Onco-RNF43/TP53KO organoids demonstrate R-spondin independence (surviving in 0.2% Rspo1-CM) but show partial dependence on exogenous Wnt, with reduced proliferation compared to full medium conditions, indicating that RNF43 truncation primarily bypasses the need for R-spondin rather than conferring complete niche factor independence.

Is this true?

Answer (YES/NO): NO